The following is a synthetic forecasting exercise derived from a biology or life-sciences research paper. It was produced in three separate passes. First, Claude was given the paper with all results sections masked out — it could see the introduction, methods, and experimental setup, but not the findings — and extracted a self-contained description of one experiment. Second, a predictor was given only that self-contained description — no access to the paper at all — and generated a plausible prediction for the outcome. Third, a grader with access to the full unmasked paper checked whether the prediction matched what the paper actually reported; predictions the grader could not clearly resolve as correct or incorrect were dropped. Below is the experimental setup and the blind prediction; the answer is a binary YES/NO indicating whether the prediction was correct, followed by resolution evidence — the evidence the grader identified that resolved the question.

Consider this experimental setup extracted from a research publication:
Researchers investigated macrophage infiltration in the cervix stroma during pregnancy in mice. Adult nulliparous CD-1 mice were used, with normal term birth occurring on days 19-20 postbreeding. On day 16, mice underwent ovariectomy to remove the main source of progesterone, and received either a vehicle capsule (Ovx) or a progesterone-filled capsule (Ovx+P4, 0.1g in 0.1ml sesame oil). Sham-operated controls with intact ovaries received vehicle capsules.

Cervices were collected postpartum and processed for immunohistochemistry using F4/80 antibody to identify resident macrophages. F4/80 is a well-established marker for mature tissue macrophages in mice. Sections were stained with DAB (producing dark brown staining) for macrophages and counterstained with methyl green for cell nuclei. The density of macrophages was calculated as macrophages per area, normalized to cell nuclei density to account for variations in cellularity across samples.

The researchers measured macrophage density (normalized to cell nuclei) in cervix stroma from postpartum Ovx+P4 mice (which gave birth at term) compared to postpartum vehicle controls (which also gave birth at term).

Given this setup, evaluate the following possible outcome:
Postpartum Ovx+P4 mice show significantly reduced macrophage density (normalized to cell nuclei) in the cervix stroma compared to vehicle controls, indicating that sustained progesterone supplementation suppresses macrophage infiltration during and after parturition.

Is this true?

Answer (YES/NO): YES